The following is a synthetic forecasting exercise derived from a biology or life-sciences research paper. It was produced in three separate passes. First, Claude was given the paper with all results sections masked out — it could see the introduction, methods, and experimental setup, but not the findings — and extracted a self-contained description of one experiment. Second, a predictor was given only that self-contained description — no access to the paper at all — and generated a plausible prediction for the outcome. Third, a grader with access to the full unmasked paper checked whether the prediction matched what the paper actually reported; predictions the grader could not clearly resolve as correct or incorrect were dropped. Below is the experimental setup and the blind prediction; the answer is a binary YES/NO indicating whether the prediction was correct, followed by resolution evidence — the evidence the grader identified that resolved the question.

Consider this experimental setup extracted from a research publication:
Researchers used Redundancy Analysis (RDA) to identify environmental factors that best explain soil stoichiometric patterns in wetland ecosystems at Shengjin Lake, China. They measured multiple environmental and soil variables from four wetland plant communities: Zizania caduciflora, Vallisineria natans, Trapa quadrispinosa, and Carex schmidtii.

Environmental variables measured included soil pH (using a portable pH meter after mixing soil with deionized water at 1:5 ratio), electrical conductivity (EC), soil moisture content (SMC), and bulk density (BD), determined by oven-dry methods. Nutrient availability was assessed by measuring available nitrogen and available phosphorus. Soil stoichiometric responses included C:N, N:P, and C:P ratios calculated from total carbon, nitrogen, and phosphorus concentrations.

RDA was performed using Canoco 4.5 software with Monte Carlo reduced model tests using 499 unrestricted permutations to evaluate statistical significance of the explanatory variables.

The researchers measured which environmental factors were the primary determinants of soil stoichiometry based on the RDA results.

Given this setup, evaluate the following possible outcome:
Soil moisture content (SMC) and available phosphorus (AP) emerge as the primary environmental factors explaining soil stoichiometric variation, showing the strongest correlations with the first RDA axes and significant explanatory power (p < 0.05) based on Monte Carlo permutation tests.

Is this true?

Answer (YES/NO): NO